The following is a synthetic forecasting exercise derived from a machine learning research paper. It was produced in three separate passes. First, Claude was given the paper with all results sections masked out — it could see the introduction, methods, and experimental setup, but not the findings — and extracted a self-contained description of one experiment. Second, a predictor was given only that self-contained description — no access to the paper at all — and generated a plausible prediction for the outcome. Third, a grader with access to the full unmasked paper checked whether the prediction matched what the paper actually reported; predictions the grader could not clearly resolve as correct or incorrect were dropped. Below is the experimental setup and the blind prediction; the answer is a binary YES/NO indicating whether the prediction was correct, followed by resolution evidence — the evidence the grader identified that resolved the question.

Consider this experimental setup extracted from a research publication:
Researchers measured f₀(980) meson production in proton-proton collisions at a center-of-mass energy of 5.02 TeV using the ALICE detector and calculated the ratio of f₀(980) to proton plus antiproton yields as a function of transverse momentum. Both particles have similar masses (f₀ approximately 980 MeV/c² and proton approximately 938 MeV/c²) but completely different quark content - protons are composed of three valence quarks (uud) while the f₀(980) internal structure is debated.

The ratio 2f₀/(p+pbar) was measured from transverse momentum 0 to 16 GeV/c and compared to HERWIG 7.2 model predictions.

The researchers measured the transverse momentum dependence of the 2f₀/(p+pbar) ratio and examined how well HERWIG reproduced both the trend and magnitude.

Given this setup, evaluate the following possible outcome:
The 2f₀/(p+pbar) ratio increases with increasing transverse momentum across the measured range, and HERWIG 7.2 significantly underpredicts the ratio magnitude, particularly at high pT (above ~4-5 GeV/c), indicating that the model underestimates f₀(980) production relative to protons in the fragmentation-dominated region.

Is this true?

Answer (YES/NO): YES